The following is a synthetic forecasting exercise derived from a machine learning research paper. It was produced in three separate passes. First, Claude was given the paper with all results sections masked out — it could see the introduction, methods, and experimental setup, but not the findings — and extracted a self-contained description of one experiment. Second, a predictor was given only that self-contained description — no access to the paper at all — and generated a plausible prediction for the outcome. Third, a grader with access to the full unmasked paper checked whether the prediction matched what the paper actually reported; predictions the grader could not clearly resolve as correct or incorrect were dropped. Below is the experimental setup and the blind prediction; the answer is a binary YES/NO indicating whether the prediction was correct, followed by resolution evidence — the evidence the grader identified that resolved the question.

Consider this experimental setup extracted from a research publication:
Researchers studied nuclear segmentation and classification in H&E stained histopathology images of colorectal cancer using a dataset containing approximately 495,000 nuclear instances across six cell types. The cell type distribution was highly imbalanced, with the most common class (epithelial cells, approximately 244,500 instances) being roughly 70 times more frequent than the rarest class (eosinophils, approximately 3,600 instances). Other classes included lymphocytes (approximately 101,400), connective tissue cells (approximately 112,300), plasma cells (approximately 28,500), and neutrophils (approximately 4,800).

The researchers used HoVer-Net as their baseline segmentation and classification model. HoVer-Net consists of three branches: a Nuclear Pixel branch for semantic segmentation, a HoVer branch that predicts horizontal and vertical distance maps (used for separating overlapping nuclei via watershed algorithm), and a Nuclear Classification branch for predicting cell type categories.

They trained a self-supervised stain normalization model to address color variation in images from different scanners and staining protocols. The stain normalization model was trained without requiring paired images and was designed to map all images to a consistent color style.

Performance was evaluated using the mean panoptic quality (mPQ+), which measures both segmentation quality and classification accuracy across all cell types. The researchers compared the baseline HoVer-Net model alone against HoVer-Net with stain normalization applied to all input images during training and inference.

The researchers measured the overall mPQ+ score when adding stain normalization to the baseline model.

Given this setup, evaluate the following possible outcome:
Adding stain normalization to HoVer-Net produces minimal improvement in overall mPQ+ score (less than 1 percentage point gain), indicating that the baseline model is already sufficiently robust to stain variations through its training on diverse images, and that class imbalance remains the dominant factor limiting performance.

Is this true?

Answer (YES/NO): NO